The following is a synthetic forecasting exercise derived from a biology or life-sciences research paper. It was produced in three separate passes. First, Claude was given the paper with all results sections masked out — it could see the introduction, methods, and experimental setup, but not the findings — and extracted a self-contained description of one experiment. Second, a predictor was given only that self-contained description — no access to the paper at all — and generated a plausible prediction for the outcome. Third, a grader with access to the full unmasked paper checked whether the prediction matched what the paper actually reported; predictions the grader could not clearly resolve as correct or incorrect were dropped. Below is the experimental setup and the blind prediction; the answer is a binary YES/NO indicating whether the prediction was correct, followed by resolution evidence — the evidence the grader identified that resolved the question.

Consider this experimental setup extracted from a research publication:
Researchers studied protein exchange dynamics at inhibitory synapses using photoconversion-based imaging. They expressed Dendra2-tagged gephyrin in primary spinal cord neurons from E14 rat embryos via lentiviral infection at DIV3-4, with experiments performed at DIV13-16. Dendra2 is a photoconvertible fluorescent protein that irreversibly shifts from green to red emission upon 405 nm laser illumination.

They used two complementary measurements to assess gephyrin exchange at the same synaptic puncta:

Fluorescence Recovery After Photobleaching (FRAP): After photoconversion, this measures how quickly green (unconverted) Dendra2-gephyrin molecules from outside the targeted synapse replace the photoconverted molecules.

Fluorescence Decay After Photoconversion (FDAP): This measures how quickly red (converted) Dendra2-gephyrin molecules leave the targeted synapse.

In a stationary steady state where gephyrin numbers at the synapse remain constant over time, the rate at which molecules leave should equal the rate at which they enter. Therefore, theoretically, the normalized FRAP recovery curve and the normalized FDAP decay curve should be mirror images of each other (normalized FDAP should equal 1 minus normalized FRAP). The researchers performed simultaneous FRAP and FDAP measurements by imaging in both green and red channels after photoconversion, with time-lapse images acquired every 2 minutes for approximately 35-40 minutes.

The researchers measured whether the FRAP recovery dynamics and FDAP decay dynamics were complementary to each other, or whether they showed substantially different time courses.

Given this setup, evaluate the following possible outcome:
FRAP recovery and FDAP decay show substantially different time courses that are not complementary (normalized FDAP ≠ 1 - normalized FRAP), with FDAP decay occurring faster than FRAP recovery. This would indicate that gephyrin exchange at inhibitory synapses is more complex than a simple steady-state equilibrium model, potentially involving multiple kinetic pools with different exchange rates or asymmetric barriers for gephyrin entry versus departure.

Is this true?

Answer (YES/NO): NO